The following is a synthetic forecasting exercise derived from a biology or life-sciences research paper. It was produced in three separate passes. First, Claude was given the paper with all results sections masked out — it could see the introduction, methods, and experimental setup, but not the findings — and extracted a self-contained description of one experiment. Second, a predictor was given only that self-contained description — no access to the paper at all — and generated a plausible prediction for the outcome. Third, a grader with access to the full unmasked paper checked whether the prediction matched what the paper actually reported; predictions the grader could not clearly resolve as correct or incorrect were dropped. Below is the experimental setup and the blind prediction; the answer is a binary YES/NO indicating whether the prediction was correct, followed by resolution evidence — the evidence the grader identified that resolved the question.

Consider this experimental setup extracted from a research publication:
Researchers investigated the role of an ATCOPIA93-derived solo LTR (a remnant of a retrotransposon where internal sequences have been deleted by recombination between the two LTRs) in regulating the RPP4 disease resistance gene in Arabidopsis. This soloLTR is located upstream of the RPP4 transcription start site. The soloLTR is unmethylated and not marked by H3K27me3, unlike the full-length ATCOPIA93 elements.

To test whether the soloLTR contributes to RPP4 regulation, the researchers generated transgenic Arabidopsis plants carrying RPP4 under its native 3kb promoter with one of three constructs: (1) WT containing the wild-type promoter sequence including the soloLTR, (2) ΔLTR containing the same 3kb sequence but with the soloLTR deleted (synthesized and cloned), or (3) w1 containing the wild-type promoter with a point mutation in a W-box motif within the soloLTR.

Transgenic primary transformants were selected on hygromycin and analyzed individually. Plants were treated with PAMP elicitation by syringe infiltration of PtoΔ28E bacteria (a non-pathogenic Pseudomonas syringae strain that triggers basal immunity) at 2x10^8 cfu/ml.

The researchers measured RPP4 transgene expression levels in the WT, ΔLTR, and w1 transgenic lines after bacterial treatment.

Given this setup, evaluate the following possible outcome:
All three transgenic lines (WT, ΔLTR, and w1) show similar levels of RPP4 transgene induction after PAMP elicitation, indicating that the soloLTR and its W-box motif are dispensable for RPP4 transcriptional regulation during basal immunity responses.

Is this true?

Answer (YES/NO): NO